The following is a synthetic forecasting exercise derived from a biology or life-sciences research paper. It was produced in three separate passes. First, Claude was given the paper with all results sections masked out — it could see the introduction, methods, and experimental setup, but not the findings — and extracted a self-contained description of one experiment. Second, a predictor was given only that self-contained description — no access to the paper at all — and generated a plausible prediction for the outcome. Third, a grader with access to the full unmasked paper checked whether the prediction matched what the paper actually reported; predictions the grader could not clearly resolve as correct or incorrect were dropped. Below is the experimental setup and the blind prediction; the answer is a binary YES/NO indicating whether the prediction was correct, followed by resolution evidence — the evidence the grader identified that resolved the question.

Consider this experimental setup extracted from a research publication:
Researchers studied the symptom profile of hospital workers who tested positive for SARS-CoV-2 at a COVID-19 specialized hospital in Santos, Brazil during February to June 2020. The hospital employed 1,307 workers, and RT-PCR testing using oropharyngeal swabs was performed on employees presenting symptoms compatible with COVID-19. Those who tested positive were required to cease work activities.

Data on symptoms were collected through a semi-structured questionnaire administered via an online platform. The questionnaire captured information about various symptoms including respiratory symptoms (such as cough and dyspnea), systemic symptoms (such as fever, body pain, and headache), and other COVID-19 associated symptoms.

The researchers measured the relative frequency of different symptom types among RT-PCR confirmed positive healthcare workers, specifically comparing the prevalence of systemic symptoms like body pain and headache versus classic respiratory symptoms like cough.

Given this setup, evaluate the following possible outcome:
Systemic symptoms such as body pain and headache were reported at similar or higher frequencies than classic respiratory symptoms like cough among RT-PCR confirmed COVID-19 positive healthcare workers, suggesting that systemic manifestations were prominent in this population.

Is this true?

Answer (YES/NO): YES